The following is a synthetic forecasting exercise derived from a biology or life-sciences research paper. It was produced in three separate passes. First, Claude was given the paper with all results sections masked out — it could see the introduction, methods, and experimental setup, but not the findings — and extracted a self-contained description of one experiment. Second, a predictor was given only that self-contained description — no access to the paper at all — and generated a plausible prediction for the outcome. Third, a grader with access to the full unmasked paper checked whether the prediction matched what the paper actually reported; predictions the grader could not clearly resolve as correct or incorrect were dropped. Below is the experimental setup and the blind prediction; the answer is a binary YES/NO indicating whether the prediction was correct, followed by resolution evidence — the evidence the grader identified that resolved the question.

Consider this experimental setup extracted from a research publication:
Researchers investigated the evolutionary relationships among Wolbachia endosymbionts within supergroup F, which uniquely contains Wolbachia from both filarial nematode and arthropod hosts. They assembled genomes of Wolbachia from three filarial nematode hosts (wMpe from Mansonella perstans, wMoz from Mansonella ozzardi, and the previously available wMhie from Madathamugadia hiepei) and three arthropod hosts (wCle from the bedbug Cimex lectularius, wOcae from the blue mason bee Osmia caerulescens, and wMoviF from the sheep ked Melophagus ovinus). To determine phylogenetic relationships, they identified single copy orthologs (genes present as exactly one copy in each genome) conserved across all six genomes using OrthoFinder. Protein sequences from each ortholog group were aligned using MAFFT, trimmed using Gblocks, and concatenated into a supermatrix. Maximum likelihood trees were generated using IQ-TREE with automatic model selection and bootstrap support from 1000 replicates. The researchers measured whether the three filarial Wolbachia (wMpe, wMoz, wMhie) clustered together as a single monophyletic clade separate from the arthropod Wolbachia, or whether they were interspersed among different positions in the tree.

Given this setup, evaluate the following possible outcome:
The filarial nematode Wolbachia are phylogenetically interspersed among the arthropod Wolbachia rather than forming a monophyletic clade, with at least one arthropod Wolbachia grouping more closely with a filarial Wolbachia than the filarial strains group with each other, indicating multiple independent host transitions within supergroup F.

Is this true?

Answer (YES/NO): YES